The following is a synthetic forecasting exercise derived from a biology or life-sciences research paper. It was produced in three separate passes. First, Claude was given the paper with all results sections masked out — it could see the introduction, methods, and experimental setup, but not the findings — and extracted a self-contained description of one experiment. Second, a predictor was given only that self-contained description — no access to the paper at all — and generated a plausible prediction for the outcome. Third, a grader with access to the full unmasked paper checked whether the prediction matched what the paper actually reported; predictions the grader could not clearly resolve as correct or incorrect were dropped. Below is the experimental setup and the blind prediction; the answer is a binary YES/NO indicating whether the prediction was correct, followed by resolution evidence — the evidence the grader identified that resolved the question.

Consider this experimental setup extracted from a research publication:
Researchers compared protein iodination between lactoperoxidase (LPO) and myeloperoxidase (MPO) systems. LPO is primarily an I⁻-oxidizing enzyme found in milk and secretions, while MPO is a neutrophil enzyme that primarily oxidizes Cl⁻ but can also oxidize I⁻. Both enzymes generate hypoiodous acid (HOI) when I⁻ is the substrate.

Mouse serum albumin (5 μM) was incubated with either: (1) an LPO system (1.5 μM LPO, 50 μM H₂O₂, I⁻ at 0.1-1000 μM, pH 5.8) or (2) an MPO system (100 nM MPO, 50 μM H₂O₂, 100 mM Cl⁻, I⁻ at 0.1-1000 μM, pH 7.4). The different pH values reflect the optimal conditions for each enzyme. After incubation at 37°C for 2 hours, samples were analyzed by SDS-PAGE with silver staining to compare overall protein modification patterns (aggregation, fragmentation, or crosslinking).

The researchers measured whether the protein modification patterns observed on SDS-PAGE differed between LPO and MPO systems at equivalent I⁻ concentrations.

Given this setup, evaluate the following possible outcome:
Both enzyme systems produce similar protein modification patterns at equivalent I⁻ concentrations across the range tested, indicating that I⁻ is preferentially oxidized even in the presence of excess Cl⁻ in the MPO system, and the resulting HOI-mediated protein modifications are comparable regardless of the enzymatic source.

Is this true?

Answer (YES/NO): NO